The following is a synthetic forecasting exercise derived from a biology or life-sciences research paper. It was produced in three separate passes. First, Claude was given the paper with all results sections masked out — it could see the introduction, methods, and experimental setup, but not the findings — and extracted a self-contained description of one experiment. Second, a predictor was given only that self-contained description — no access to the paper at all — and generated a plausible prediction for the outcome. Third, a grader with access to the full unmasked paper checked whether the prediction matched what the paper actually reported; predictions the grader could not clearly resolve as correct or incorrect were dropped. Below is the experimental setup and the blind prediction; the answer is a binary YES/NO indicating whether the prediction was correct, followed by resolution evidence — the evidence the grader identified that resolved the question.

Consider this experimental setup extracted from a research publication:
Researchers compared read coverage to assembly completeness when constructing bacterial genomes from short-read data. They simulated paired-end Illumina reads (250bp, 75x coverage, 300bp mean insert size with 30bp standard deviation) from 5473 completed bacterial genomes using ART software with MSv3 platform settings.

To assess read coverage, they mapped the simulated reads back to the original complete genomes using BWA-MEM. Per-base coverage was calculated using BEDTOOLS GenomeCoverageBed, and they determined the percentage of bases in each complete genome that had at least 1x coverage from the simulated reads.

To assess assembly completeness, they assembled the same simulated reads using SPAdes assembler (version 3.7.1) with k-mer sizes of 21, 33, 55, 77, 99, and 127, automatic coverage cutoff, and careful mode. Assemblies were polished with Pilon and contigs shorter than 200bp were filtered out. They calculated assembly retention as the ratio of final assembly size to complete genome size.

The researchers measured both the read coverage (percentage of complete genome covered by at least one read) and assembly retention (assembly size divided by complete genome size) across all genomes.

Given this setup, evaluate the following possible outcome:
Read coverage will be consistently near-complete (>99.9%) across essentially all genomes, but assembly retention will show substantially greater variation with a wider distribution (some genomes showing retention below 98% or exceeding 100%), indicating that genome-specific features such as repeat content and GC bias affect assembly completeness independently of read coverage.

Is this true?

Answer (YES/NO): NO